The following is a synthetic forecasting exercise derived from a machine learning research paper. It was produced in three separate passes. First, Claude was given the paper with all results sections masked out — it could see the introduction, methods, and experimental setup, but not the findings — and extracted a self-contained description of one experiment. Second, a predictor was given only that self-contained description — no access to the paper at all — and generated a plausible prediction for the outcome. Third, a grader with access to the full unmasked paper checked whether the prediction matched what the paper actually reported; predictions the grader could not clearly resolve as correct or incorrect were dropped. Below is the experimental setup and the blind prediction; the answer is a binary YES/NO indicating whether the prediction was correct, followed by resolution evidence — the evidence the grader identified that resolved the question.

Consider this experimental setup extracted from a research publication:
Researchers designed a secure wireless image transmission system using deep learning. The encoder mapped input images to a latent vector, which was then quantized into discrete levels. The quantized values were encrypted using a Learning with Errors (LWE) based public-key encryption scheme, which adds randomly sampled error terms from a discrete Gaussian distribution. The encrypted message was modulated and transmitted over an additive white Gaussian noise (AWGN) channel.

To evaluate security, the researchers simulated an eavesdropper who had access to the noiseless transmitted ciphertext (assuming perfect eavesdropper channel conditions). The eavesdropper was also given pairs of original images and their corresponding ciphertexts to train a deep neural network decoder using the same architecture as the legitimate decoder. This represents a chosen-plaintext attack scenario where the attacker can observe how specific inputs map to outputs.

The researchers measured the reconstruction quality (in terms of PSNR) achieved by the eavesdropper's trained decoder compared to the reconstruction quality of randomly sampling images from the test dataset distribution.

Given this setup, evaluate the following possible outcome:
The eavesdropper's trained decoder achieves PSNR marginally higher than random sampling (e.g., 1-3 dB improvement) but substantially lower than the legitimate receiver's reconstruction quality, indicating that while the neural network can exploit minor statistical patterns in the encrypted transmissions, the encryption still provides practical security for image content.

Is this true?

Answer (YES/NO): NO